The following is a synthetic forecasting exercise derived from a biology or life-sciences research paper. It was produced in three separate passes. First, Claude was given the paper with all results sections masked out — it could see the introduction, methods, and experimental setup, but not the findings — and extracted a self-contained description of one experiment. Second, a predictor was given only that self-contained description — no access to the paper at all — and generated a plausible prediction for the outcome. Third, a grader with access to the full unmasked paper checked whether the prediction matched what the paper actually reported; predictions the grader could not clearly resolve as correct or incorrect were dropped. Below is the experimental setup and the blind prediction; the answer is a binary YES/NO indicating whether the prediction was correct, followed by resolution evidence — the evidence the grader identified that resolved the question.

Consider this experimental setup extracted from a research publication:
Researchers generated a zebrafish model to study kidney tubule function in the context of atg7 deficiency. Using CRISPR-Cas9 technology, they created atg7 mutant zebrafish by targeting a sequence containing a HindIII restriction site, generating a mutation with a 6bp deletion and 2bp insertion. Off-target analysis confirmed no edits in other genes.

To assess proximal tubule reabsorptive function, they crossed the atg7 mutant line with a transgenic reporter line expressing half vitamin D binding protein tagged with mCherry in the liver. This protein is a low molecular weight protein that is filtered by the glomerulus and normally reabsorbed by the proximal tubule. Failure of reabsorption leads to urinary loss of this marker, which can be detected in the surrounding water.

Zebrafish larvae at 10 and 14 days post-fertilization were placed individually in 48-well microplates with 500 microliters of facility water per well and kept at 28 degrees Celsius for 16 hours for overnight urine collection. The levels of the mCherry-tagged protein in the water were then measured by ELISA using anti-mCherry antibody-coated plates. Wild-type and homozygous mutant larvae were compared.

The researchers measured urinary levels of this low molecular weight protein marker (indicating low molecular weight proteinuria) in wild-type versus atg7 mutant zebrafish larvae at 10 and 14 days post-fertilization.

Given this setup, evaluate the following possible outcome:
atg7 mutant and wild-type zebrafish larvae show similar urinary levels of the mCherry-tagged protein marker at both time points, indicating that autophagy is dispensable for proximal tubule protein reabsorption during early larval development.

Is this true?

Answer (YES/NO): NO